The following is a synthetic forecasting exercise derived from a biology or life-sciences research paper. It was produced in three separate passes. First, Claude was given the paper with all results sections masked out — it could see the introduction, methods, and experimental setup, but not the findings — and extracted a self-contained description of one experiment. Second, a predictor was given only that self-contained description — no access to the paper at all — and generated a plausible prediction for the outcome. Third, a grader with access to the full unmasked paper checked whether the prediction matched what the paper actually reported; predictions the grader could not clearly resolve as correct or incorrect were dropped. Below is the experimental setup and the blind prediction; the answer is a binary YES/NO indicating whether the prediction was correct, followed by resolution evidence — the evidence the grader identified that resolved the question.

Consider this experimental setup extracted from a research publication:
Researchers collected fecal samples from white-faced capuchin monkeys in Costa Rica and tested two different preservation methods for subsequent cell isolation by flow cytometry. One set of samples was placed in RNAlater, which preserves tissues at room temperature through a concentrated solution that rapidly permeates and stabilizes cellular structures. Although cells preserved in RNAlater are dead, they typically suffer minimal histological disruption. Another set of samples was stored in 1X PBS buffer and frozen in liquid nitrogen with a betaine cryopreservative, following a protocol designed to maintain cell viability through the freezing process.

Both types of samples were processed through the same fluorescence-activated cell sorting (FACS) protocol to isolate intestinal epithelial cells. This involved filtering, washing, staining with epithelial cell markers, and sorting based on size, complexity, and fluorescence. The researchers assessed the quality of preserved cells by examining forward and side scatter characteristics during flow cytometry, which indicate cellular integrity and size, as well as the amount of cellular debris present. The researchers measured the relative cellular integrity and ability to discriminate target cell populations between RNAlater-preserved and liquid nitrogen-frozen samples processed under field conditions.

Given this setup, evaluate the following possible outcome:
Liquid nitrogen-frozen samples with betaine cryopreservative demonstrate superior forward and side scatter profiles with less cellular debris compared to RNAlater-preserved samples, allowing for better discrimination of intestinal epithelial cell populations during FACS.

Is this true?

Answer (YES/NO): NO